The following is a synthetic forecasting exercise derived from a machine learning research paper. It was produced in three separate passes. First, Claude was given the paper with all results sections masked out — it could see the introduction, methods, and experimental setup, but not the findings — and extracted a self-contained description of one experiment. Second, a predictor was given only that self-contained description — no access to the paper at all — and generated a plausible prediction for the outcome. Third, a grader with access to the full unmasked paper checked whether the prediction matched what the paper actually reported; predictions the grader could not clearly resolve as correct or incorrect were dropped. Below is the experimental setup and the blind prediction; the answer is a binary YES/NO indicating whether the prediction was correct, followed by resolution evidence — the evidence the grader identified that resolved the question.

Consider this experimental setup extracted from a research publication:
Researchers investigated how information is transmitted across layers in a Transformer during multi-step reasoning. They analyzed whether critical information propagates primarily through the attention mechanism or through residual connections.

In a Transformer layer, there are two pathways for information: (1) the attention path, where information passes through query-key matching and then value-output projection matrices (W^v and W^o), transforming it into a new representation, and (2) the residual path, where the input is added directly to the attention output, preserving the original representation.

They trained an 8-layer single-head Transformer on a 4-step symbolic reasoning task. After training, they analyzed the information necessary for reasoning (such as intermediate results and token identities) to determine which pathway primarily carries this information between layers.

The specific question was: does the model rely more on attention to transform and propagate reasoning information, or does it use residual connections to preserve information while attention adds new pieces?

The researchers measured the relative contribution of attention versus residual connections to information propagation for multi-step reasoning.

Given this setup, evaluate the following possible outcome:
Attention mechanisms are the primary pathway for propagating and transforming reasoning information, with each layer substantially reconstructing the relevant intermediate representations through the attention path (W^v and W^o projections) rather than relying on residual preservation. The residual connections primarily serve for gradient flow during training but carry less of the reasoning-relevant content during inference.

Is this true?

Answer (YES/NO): NO